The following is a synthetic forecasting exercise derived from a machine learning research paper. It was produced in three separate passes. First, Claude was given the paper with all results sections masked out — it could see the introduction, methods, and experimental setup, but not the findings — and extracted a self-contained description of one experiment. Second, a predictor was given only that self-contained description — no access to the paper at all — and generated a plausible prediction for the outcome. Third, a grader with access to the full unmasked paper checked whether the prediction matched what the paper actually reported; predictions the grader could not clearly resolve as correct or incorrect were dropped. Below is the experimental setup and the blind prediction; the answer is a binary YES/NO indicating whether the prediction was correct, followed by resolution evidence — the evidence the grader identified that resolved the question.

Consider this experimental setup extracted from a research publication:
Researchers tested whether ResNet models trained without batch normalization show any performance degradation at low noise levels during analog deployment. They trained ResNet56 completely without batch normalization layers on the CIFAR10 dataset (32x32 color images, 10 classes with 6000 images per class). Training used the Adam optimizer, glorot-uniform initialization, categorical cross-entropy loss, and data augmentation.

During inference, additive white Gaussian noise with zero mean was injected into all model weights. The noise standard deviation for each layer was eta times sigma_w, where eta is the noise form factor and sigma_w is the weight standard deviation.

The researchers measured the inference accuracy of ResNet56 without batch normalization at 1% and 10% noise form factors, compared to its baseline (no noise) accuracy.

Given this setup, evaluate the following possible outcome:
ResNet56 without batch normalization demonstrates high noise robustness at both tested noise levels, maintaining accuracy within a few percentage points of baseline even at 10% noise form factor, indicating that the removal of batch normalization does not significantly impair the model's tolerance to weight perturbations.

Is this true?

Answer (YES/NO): YES